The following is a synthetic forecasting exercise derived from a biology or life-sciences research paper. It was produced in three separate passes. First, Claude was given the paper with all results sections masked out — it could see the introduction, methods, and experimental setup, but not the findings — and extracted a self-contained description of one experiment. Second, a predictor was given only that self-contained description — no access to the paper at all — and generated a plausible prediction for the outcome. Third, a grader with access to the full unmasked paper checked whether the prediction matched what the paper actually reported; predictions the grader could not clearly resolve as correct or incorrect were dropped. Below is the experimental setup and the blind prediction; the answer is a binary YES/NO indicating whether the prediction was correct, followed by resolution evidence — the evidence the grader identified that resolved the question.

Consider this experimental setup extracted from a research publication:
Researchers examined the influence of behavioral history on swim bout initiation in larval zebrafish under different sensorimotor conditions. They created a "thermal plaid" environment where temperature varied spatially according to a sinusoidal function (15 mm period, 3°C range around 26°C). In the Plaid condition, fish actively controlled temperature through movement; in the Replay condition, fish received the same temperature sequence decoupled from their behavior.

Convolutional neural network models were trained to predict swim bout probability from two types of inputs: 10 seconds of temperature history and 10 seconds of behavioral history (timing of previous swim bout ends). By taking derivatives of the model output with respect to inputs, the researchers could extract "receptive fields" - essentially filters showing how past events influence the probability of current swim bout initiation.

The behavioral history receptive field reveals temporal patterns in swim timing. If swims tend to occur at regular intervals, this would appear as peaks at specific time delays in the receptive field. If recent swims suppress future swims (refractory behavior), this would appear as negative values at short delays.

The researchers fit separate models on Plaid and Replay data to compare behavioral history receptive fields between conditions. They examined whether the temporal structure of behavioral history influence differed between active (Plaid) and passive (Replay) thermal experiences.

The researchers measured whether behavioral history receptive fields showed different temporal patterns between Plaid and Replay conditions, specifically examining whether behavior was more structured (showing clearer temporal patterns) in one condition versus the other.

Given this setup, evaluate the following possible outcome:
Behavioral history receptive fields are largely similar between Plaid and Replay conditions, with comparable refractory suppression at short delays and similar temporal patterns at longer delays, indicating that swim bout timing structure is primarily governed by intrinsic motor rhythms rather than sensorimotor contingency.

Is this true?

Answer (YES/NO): NO